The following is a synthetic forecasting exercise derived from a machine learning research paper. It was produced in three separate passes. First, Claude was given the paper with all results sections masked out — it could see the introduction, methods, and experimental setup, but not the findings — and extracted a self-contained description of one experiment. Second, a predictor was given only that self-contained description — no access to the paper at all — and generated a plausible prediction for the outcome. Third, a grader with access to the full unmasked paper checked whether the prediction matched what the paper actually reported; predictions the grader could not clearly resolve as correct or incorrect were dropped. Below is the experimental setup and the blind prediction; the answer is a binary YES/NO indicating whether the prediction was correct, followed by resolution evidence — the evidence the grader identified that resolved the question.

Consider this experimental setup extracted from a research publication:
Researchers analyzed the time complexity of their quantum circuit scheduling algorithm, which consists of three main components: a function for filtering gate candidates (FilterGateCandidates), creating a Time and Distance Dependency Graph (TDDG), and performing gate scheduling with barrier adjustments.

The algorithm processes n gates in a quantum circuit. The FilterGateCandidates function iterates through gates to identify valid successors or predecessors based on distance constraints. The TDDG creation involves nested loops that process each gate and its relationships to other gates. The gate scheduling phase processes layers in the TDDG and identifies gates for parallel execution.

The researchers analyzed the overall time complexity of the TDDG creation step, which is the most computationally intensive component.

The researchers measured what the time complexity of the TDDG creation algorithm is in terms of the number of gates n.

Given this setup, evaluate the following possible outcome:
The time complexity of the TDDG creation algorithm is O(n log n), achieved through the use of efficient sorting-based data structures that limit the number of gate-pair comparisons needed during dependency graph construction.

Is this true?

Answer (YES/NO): NO